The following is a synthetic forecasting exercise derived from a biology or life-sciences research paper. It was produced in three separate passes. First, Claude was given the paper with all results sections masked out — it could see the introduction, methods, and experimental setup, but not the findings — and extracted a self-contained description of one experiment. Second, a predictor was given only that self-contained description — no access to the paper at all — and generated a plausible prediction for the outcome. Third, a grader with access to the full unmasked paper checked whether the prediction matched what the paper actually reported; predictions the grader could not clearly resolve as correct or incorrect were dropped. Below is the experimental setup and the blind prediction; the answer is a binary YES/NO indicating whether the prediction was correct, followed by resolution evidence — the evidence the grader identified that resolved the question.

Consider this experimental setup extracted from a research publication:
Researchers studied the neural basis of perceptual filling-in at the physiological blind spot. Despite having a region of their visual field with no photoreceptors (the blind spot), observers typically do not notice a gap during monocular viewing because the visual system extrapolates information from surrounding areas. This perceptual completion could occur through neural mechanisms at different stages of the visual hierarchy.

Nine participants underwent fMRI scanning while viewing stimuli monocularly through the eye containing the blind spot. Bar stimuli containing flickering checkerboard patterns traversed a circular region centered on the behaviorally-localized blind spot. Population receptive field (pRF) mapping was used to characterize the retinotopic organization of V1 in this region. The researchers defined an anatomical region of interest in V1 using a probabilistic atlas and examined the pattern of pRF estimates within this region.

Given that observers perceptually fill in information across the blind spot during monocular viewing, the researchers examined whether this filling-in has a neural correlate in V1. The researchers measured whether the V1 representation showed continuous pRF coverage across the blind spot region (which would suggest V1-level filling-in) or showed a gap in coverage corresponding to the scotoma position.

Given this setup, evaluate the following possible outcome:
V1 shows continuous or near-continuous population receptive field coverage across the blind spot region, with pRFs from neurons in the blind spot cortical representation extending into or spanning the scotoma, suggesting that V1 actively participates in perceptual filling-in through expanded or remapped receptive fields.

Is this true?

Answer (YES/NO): NO